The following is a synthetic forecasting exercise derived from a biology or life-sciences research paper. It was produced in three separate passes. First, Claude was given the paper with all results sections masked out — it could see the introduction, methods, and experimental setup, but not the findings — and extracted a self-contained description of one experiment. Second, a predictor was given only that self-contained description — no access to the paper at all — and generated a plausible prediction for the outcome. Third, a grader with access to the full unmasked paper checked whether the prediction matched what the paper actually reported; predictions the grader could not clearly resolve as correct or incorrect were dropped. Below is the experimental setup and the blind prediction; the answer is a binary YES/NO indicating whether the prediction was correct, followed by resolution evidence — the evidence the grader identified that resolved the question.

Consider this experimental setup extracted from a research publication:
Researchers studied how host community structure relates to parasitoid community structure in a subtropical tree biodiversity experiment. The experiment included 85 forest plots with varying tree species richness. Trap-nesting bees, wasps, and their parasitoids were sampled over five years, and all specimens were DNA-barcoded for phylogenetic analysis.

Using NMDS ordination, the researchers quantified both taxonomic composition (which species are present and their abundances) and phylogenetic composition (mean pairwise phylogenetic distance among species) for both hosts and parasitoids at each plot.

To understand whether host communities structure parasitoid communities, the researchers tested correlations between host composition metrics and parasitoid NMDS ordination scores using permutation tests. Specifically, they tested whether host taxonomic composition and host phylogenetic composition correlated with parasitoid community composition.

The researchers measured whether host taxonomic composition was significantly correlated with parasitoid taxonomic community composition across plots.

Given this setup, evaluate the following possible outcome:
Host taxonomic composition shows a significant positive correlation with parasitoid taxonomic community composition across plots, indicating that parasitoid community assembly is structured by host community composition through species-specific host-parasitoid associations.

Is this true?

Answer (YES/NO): YES